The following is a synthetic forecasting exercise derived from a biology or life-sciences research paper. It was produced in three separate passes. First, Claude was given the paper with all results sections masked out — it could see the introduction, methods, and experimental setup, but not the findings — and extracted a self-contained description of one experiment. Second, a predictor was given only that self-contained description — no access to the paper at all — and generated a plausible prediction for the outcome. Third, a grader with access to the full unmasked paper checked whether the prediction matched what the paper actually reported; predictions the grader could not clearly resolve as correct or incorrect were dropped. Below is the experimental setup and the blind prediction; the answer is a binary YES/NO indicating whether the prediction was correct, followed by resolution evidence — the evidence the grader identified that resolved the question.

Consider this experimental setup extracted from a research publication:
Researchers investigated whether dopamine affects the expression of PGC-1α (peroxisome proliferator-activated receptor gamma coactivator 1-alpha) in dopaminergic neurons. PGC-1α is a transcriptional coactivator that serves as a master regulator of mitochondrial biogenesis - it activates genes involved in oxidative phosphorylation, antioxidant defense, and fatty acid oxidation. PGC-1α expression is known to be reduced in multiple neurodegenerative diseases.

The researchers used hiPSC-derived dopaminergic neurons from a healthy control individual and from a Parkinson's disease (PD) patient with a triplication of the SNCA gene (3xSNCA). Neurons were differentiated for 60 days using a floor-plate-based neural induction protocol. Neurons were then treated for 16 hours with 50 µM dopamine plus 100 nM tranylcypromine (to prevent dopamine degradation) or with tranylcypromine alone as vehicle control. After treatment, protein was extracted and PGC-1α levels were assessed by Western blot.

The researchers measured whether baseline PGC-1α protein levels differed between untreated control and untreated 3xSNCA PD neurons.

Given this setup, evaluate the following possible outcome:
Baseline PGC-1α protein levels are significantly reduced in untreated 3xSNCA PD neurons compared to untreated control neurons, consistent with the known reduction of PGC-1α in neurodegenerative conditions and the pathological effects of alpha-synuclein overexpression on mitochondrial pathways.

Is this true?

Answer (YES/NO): NO